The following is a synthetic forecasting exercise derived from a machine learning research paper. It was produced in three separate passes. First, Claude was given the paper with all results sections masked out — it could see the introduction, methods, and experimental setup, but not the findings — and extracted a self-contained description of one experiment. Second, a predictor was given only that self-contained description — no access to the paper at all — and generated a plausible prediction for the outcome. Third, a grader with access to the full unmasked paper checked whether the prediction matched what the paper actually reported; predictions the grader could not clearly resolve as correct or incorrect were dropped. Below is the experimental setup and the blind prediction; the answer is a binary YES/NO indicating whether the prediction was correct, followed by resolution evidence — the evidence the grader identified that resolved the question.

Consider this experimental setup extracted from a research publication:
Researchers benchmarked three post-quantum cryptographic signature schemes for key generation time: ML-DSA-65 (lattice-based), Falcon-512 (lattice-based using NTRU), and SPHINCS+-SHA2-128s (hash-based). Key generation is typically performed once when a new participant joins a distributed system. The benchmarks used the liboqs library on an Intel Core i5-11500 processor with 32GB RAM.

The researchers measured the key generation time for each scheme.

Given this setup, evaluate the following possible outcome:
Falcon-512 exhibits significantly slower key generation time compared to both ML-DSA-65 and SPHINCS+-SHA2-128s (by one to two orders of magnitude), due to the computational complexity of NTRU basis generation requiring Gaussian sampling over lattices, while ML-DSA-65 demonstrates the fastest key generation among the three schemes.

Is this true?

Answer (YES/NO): NO